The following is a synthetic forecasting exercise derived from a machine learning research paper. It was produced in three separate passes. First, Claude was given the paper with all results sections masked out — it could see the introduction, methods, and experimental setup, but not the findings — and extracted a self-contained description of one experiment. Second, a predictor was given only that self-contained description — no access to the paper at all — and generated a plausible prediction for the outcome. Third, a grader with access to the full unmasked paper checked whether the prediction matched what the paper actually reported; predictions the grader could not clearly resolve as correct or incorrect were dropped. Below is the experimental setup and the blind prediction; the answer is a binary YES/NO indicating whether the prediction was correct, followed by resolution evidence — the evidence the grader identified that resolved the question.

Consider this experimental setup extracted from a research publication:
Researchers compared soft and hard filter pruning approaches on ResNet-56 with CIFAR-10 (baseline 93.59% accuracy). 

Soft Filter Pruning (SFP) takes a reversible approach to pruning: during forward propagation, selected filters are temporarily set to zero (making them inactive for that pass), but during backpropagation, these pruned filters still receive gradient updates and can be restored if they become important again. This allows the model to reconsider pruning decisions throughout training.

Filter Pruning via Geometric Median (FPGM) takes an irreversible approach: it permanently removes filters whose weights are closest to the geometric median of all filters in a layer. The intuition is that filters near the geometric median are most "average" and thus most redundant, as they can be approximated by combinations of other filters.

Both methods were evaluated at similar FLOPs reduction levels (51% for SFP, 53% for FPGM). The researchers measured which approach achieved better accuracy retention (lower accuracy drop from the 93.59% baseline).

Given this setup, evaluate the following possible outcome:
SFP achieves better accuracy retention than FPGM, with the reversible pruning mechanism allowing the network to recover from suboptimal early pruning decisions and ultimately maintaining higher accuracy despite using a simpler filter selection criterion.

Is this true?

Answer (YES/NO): NO